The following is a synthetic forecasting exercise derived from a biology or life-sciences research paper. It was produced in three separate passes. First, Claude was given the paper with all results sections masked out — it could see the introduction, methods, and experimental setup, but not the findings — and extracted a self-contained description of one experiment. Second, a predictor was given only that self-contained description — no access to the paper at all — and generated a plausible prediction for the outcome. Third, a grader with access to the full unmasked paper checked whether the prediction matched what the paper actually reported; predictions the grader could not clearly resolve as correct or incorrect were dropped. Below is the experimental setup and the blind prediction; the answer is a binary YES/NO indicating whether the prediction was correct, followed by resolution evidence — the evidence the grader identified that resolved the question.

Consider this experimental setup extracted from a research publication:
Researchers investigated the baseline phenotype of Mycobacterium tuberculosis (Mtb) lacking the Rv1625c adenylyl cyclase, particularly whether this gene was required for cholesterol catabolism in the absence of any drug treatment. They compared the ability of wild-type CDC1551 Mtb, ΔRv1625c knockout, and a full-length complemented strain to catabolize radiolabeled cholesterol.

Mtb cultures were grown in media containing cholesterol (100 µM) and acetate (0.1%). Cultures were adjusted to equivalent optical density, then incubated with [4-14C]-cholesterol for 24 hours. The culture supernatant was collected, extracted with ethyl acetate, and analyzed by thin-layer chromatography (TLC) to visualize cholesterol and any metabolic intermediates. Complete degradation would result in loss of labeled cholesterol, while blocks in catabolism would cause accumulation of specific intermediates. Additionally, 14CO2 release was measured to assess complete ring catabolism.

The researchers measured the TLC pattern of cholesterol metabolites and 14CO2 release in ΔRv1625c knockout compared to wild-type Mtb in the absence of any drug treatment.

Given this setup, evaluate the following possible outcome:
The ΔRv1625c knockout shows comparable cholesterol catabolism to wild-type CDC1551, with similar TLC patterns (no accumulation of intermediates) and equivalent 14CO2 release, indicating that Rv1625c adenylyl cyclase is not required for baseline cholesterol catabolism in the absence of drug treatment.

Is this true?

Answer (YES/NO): NO